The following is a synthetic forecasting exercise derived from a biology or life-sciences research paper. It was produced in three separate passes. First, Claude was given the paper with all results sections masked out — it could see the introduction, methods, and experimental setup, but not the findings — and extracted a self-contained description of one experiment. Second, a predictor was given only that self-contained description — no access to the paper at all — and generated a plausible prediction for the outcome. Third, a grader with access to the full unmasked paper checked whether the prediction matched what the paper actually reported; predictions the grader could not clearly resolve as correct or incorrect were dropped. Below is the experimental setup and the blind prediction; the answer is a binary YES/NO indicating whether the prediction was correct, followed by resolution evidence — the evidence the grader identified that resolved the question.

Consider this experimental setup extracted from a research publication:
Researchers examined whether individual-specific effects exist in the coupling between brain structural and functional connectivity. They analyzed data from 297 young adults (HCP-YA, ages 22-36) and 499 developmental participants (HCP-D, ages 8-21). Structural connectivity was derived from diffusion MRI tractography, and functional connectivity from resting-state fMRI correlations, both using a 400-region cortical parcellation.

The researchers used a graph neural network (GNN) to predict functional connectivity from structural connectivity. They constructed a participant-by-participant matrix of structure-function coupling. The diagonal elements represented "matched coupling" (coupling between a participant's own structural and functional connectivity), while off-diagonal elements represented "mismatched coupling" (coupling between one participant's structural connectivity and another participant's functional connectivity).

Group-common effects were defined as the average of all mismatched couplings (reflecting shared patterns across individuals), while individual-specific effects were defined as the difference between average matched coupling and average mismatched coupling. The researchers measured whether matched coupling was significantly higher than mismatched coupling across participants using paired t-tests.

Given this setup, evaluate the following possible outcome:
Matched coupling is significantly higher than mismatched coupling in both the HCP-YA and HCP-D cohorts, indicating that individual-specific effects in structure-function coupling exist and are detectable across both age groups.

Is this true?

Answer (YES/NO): YES